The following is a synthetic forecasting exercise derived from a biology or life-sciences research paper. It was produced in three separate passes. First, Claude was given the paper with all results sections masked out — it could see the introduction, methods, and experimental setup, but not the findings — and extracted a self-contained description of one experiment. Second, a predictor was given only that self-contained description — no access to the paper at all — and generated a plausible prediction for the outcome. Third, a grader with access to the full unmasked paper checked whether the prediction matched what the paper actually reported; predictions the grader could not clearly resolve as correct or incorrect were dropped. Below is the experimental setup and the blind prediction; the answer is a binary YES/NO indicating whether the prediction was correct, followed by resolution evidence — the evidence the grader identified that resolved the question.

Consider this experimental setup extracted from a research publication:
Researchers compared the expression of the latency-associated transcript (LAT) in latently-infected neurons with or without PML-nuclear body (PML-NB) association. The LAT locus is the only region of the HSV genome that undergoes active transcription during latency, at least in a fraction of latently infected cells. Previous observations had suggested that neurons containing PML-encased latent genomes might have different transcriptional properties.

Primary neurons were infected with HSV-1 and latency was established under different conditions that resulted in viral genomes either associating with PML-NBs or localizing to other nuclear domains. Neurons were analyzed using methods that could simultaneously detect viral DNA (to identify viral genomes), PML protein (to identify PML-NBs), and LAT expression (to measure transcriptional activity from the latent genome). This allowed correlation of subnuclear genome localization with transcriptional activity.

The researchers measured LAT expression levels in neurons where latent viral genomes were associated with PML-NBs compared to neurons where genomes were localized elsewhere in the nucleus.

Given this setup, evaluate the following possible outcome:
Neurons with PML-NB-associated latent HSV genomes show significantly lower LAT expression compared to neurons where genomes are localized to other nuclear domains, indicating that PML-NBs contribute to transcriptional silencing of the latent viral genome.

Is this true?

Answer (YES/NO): NO